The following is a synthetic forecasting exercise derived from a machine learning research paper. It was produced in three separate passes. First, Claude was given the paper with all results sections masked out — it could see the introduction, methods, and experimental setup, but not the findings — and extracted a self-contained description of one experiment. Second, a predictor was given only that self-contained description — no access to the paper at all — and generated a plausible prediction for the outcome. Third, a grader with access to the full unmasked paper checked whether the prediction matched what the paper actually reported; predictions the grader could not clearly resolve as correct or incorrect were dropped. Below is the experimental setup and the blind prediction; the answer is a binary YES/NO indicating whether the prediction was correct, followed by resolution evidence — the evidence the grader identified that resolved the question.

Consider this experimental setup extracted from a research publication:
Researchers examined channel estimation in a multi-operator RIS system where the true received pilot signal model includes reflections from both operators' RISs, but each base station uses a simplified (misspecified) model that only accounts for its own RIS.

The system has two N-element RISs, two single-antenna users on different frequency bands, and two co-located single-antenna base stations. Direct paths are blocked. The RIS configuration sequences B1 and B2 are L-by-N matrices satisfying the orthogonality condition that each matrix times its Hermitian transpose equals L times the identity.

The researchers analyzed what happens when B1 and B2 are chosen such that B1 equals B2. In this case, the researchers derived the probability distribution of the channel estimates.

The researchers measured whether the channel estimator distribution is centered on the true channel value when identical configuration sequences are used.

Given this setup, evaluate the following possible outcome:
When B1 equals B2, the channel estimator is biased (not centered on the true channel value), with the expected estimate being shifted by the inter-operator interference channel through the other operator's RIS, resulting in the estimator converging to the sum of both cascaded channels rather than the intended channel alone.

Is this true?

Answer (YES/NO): YES